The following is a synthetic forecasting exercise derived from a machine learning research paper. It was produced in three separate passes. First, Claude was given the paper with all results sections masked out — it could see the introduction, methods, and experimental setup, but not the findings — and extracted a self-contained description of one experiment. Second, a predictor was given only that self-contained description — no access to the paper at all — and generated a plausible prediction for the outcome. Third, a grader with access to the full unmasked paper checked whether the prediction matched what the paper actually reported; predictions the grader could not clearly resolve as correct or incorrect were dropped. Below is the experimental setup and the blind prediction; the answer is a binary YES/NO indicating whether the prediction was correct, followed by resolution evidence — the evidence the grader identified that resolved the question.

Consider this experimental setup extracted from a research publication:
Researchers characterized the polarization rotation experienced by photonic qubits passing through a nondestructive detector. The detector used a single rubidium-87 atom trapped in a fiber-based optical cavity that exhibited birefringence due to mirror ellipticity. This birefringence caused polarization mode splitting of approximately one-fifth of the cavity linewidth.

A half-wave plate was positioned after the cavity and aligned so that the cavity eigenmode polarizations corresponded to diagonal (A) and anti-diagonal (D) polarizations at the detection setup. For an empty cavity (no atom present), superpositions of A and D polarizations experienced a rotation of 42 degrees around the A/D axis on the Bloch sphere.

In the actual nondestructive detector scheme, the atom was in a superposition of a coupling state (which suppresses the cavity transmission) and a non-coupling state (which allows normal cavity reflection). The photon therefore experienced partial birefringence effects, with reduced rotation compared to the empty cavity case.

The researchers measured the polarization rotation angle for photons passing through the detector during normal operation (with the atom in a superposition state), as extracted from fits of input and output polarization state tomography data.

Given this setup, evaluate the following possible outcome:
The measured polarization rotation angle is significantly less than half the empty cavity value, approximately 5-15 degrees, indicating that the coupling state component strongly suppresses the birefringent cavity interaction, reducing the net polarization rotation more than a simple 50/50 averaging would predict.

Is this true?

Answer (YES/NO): NO